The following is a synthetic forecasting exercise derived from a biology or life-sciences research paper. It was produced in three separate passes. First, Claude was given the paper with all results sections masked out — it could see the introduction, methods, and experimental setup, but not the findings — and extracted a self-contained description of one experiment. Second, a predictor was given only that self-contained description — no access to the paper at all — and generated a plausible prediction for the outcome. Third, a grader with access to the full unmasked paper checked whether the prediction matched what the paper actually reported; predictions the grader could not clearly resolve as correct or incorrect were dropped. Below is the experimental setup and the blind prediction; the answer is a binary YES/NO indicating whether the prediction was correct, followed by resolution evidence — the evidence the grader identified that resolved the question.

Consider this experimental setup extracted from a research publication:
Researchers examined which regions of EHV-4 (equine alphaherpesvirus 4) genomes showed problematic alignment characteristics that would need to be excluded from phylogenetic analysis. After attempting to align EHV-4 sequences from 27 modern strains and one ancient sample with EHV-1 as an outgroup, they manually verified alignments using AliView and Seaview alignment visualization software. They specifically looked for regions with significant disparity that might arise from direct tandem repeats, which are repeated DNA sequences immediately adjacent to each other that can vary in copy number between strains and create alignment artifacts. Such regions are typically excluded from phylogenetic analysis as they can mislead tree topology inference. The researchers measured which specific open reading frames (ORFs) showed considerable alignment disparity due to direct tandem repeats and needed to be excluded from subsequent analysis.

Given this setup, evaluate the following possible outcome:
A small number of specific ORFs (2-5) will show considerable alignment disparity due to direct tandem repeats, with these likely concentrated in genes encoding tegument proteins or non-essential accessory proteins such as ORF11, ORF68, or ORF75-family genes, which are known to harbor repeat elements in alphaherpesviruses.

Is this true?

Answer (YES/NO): NO